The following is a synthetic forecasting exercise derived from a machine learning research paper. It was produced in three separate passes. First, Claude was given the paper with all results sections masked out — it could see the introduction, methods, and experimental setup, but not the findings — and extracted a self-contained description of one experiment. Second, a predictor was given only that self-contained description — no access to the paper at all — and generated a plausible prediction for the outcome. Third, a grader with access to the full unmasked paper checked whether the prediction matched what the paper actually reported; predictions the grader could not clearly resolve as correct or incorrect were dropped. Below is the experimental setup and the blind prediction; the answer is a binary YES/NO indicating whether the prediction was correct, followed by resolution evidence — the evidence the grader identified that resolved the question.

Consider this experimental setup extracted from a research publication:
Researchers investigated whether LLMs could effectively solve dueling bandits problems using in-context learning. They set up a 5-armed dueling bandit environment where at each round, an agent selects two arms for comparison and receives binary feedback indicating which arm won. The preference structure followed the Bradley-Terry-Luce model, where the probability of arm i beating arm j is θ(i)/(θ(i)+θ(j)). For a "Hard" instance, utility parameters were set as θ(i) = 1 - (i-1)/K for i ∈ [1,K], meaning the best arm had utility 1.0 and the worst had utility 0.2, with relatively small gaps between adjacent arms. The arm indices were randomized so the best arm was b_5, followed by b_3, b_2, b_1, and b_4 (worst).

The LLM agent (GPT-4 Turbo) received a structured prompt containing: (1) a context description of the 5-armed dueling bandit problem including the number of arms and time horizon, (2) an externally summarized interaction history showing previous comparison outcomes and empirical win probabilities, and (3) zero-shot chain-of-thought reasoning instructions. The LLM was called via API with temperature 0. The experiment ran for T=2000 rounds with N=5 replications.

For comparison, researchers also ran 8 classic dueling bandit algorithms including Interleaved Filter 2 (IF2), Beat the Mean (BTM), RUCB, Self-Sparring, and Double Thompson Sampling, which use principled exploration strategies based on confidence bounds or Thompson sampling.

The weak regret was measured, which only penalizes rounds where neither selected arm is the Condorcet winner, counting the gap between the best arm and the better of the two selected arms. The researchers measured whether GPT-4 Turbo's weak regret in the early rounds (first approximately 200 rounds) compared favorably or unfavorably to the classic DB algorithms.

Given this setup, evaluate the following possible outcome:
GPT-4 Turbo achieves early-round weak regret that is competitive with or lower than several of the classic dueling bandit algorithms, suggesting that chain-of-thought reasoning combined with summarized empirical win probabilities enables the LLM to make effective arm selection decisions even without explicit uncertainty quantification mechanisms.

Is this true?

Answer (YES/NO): YES